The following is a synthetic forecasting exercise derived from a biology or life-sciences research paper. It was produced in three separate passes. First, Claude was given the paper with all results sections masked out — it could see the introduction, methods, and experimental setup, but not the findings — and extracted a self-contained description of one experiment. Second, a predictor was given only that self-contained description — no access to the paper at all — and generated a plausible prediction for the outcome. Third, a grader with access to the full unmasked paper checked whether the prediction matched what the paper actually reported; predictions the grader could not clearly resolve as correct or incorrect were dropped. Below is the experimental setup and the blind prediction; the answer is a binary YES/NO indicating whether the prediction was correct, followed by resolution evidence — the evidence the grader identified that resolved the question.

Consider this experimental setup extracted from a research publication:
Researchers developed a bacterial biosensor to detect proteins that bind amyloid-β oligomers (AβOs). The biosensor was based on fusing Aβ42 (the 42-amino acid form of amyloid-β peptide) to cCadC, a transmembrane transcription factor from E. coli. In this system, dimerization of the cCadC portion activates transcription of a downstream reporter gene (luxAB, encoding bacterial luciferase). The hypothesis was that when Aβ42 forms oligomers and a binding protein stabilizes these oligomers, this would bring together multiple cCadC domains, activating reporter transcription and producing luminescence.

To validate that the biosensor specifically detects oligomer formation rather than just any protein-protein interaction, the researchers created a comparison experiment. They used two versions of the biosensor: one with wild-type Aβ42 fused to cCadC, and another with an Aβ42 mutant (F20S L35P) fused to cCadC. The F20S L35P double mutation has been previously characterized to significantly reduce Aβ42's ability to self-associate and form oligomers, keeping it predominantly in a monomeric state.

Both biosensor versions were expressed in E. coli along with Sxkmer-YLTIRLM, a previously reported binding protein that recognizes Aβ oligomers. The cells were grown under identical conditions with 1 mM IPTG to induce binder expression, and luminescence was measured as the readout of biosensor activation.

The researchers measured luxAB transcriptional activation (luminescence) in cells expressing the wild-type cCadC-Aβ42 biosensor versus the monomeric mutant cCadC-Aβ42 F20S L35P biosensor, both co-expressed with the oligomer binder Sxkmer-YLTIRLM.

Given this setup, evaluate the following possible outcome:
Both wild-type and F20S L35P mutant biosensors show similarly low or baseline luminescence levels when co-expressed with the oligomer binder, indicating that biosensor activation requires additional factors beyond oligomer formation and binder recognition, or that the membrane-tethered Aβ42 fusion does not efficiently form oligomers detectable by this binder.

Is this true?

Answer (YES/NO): NO